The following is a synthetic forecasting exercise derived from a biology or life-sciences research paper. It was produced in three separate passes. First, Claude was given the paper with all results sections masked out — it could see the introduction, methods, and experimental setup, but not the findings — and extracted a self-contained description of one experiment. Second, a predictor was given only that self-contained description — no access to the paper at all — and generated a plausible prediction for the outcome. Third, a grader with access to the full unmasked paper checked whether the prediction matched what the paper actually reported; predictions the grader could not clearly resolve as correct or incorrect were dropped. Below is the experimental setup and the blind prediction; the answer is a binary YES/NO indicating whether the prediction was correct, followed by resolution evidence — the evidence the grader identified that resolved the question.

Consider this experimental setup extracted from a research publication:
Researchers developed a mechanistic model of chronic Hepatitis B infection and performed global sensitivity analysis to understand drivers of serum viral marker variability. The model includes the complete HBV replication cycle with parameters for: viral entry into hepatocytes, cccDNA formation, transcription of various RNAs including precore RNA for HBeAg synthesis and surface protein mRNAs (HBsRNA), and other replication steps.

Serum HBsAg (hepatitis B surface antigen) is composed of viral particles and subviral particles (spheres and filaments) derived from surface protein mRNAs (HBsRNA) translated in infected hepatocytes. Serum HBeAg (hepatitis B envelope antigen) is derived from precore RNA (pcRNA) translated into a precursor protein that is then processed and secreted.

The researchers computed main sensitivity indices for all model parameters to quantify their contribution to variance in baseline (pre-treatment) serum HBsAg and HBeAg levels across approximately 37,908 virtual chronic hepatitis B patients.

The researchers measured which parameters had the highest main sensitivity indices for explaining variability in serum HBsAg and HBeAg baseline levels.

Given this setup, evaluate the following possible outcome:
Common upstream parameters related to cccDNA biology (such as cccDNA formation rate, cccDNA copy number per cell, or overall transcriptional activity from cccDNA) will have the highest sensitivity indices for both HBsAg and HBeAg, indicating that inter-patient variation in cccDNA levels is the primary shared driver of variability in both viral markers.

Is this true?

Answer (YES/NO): NO